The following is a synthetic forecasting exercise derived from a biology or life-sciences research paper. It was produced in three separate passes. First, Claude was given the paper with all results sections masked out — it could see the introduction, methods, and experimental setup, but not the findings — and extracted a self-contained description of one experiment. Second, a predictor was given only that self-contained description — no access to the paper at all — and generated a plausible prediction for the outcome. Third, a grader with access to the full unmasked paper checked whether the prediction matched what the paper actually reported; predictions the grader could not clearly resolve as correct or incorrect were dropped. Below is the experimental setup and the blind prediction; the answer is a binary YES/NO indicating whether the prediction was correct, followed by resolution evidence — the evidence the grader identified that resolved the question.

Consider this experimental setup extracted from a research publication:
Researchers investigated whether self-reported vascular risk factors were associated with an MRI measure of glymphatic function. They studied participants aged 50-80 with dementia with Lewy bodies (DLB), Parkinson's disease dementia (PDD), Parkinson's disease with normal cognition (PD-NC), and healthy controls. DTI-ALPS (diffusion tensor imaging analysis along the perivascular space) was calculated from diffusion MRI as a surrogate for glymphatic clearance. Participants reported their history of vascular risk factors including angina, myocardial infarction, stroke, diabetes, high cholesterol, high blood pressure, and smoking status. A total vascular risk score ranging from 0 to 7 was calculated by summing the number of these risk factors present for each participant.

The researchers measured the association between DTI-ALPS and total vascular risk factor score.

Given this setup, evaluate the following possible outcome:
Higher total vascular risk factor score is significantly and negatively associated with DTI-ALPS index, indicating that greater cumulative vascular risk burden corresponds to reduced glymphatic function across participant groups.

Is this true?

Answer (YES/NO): NO